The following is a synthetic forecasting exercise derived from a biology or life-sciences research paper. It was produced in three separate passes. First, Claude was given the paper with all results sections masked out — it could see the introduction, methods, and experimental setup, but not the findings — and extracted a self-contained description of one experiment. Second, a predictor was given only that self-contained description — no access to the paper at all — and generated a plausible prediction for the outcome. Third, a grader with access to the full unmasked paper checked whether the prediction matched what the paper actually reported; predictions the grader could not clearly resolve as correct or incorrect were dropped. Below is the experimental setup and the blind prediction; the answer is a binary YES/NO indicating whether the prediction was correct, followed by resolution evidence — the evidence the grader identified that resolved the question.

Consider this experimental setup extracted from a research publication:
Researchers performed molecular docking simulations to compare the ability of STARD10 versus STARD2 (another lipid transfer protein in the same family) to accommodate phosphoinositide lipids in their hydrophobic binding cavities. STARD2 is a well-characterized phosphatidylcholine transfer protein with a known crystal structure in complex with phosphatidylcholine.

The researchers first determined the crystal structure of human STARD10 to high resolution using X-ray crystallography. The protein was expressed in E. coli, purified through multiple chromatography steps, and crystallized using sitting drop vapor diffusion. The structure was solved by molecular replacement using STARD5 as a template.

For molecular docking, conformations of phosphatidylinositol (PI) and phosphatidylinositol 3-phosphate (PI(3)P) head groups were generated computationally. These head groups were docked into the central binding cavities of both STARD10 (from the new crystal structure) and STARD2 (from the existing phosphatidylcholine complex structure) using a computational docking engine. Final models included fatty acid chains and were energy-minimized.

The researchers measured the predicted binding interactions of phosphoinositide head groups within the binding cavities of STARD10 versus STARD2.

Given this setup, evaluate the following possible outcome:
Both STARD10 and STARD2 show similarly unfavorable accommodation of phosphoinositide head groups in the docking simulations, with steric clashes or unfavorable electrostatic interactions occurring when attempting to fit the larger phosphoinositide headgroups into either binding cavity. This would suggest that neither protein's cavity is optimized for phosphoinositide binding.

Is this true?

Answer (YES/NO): NO